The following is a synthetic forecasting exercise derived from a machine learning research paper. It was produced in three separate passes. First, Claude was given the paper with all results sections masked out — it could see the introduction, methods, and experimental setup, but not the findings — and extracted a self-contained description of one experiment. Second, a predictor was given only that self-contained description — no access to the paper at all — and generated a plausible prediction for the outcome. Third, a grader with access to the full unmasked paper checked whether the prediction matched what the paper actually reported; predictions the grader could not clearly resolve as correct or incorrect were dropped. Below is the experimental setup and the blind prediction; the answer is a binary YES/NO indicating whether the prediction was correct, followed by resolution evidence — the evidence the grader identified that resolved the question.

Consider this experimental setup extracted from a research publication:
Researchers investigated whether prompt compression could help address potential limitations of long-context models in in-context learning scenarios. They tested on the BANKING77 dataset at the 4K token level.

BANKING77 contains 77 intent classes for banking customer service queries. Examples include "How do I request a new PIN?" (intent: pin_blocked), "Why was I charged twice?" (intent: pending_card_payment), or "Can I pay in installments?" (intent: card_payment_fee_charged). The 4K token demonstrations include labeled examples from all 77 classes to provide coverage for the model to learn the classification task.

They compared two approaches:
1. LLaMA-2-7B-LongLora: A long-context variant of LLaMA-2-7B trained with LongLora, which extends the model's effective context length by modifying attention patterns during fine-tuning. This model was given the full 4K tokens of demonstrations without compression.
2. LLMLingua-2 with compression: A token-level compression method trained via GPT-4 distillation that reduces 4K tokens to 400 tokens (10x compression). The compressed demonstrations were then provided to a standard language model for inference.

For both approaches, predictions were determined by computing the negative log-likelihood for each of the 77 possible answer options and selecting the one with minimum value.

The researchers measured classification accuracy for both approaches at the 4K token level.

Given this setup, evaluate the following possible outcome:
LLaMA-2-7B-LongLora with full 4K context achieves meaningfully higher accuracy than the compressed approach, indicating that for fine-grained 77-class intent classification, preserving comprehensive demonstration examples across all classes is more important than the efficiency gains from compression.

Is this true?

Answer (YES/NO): NO